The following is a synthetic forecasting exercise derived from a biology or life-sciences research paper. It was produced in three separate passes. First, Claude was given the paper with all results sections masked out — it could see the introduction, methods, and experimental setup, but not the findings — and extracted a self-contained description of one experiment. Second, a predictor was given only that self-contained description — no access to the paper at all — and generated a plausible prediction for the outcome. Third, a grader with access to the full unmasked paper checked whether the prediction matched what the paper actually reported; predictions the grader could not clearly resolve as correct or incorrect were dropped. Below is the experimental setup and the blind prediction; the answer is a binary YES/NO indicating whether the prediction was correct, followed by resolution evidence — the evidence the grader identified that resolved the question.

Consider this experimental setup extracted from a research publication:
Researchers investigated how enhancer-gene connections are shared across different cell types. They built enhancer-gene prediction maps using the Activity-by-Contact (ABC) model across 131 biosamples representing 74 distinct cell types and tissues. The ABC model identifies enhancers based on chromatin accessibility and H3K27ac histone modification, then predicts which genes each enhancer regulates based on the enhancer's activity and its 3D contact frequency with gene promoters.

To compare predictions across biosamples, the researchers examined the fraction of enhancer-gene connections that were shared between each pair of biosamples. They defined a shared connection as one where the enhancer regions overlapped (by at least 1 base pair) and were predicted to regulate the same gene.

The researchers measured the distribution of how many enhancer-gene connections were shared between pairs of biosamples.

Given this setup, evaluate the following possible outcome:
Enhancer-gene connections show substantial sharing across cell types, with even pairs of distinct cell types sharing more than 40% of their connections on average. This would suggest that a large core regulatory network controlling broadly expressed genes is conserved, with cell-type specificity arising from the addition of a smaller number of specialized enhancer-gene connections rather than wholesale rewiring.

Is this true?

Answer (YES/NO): NO